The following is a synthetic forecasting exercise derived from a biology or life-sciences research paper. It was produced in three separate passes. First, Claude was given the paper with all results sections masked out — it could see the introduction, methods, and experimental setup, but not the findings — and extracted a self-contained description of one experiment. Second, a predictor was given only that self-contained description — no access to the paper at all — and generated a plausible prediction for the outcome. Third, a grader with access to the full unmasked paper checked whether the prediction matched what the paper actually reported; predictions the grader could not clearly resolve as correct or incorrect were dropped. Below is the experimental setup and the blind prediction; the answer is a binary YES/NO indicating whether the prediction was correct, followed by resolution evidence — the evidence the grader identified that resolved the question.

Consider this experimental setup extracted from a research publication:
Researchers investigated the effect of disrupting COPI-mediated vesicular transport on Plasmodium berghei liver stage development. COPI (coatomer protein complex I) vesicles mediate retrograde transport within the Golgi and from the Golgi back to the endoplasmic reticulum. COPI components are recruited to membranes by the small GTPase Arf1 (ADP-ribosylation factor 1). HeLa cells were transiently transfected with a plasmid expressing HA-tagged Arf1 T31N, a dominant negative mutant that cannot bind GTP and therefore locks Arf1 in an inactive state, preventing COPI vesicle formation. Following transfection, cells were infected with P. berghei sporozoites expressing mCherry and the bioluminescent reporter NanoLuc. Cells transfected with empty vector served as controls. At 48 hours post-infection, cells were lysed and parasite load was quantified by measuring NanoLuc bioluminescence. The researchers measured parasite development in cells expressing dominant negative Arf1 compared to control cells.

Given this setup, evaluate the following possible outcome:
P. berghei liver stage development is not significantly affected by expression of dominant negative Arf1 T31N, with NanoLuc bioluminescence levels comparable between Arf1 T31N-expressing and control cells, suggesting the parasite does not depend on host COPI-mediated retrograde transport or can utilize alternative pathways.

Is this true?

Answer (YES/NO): NO